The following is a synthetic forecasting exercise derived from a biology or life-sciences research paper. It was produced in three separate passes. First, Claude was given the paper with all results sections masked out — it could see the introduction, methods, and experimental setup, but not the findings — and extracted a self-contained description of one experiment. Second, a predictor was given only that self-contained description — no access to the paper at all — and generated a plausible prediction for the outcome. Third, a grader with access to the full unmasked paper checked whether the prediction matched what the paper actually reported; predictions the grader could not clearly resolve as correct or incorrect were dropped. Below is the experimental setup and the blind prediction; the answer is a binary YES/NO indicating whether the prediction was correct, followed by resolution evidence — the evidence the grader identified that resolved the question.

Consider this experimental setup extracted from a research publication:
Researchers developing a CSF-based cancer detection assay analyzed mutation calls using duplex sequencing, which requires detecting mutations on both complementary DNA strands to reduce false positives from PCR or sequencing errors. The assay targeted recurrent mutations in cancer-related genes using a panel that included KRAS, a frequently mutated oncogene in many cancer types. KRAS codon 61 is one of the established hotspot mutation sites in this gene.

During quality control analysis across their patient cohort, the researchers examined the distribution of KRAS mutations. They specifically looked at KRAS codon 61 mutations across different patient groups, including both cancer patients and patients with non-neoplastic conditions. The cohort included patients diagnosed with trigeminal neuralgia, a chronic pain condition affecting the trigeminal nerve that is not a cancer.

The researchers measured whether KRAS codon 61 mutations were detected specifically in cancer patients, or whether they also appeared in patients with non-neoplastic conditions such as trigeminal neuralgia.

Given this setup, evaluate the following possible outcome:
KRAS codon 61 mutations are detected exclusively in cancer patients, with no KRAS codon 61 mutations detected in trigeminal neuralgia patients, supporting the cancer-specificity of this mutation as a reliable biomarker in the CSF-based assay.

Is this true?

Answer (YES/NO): NO